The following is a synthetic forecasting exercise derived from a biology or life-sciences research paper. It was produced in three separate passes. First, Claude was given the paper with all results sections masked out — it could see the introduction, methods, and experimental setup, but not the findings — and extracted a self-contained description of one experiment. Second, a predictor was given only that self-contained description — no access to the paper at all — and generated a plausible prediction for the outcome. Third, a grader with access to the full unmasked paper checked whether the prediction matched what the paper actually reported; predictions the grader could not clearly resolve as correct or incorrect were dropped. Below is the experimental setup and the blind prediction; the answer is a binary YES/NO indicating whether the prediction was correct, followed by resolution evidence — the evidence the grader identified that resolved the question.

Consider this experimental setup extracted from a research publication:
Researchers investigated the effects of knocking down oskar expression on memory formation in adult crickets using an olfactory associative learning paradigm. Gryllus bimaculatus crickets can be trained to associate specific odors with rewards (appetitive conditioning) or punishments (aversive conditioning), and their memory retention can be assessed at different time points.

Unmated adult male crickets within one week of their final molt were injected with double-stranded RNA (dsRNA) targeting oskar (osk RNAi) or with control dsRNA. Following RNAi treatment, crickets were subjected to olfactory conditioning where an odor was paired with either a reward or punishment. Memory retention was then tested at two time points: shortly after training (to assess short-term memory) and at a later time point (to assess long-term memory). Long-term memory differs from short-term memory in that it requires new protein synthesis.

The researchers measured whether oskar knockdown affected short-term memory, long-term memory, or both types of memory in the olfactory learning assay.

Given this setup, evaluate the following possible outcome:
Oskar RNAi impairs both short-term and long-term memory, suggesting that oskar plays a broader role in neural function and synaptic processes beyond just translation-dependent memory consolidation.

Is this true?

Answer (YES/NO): NO